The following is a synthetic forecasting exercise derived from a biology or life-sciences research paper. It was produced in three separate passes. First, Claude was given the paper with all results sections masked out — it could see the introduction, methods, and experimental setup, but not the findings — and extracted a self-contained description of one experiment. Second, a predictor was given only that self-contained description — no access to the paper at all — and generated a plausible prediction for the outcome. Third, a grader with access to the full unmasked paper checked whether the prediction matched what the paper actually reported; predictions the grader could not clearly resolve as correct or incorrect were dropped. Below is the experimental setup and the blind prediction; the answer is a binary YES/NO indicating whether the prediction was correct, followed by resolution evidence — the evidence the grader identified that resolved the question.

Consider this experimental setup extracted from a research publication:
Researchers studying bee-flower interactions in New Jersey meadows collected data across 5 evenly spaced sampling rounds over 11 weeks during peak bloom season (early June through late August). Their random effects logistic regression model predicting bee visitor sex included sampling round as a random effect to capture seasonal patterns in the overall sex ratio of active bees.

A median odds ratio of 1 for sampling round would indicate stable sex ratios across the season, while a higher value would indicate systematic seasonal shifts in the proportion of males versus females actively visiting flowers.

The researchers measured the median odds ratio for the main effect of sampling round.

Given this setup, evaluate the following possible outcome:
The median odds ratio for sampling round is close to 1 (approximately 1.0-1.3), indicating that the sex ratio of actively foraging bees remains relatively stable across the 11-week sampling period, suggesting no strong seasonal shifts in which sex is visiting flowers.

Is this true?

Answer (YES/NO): NO